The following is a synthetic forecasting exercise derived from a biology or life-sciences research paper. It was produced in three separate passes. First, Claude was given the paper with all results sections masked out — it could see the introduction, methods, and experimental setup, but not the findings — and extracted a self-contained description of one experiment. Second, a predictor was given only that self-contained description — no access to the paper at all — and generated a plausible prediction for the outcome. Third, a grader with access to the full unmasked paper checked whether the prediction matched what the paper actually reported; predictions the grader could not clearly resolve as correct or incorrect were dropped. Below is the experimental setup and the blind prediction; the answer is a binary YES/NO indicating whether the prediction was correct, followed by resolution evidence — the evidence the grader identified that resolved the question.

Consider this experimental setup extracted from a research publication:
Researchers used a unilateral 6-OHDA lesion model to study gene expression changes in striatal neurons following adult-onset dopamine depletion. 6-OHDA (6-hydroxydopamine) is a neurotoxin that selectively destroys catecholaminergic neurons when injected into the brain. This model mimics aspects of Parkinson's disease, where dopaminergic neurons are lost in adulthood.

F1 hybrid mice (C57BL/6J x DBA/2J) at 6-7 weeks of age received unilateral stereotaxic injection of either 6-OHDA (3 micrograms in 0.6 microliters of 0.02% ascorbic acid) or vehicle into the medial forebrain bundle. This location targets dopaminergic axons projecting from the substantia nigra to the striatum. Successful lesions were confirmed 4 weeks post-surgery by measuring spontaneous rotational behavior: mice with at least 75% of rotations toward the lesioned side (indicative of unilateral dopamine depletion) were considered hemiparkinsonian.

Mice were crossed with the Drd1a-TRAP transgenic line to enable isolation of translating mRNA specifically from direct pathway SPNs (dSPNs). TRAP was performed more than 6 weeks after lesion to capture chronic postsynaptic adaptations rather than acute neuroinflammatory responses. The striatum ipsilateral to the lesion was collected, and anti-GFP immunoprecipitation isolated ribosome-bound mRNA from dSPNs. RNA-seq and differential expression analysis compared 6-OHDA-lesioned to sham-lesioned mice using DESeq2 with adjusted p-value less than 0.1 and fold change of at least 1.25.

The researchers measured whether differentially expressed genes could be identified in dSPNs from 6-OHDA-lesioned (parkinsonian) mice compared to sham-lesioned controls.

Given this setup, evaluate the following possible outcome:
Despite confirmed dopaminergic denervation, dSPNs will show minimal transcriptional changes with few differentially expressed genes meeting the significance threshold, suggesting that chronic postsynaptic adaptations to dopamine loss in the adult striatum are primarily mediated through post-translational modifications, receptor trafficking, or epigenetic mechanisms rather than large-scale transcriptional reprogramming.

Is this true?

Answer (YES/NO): NO